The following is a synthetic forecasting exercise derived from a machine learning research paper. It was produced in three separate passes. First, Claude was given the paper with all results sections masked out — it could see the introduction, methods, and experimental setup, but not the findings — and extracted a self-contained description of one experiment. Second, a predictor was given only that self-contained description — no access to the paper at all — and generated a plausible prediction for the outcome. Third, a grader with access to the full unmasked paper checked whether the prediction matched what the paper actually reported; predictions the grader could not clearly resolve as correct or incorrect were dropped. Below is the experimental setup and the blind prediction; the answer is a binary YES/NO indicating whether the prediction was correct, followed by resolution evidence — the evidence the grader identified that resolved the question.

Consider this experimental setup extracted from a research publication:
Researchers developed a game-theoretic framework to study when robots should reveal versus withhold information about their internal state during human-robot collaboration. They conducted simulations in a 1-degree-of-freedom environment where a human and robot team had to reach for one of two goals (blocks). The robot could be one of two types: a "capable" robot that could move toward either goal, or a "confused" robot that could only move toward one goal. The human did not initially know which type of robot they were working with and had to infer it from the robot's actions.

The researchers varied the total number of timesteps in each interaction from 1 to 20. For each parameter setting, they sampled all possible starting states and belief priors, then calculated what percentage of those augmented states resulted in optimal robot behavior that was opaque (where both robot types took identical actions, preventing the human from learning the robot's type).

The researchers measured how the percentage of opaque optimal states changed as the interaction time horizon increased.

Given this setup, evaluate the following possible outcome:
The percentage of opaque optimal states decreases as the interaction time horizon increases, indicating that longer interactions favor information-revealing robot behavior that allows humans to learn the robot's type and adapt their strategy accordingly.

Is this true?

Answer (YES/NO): YES